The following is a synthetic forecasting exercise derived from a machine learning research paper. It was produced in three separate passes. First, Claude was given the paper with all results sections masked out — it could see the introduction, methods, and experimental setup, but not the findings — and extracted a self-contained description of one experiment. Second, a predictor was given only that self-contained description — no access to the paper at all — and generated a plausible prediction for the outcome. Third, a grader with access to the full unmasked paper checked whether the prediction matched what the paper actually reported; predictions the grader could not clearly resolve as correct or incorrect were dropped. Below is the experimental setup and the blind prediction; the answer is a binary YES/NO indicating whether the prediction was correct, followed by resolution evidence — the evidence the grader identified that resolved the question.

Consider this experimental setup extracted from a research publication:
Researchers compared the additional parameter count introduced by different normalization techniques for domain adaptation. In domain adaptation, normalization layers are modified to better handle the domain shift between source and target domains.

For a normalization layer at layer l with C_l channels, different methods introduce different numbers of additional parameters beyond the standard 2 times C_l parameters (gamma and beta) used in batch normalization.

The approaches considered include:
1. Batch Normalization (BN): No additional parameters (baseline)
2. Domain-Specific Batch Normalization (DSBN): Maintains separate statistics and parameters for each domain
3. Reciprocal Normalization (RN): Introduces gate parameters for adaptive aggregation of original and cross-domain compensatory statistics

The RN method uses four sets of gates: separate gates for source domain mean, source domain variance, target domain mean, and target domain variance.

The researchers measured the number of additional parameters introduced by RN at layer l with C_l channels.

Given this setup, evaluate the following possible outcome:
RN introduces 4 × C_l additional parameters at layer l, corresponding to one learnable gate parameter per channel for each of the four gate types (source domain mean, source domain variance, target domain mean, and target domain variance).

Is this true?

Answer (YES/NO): YES